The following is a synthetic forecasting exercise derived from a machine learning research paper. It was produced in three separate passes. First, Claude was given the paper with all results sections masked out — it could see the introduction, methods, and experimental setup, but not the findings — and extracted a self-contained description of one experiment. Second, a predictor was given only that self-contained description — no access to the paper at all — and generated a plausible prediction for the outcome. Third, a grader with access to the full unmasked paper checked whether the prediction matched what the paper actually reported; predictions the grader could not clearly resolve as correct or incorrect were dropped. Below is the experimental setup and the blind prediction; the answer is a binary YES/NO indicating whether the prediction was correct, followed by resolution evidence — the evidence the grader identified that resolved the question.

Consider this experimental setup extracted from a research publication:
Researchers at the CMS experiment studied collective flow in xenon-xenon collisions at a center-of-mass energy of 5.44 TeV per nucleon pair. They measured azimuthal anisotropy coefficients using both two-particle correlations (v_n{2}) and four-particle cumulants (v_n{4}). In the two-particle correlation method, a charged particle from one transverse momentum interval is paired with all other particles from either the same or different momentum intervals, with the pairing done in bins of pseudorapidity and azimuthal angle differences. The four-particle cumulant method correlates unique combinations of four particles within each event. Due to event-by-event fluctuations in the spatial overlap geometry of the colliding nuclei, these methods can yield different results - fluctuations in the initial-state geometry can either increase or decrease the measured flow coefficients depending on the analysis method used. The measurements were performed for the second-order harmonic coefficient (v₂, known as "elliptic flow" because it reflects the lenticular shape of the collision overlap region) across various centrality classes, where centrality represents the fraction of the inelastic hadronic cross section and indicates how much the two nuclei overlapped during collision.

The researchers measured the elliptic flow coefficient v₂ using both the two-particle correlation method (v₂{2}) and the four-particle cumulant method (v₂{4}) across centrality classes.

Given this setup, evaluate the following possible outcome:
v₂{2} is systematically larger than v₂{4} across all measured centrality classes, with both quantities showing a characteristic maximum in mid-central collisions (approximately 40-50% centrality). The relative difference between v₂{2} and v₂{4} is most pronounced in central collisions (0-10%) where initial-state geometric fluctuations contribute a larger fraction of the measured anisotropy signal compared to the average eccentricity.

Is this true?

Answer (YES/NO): YES